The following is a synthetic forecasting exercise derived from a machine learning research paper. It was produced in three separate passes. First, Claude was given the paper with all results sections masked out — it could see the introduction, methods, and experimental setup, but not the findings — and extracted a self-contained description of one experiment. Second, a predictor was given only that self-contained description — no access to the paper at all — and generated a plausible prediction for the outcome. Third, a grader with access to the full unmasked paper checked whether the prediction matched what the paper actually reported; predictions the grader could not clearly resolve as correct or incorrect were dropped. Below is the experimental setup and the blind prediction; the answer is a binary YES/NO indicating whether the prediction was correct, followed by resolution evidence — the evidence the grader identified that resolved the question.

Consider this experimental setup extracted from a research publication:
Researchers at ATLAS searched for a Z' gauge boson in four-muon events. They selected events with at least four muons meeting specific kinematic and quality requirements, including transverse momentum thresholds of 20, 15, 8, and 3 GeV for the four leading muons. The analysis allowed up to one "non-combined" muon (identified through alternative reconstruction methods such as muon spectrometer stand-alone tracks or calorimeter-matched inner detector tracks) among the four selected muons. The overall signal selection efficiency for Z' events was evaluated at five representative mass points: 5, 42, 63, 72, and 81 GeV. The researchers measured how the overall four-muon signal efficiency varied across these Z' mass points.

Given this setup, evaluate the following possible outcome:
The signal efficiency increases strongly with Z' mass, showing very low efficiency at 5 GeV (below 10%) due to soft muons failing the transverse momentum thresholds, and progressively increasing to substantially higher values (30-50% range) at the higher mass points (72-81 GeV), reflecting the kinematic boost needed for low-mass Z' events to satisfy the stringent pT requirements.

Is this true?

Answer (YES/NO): NO